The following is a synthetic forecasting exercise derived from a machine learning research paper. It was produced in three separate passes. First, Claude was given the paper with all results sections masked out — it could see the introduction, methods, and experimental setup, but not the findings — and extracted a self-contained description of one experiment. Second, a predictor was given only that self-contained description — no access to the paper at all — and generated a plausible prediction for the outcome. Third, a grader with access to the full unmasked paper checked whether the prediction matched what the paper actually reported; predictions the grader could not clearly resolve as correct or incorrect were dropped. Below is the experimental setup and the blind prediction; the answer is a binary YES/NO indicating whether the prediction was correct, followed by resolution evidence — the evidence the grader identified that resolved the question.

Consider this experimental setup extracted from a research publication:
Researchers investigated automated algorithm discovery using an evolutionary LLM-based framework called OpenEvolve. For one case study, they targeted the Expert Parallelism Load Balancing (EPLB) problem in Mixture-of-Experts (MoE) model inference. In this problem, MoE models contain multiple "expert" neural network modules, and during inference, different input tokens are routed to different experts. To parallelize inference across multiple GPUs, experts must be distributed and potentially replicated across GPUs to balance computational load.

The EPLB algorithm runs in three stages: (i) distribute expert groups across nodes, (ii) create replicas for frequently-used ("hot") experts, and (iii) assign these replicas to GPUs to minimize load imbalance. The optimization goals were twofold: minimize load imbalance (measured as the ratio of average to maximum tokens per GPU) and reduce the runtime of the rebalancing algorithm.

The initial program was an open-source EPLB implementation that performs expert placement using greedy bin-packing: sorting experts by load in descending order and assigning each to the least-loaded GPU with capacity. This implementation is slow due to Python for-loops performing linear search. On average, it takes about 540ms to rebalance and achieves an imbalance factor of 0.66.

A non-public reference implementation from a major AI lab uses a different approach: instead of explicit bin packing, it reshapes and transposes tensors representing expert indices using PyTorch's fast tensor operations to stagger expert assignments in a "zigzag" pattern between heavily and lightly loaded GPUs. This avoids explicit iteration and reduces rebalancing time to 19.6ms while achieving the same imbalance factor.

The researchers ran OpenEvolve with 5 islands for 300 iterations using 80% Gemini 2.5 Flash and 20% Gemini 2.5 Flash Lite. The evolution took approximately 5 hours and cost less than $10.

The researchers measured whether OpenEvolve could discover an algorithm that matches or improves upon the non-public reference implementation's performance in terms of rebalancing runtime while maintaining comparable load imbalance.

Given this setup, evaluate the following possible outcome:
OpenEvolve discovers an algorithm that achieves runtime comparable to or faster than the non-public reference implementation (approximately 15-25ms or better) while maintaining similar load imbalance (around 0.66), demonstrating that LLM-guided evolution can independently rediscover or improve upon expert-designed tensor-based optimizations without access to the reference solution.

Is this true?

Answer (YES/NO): YES